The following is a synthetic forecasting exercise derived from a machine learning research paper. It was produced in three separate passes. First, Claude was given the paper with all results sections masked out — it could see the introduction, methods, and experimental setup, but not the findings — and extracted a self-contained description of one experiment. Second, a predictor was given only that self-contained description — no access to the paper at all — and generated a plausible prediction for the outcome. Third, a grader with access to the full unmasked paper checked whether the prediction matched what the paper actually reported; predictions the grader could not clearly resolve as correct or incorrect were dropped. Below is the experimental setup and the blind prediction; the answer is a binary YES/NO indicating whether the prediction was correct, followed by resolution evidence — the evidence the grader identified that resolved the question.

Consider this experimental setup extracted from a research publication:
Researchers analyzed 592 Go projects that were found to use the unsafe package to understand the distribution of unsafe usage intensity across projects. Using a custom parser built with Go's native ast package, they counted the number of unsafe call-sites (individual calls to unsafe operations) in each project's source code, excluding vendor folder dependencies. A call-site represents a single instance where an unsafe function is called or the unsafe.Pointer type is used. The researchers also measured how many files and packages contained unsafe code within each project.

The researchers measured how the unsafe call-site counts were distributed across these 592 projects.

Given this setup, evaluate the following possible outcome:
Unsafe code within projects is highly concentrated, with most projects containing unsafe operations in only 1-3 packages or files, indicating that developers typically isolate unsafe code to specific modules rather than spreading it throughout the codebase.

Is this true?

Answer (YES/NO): YES